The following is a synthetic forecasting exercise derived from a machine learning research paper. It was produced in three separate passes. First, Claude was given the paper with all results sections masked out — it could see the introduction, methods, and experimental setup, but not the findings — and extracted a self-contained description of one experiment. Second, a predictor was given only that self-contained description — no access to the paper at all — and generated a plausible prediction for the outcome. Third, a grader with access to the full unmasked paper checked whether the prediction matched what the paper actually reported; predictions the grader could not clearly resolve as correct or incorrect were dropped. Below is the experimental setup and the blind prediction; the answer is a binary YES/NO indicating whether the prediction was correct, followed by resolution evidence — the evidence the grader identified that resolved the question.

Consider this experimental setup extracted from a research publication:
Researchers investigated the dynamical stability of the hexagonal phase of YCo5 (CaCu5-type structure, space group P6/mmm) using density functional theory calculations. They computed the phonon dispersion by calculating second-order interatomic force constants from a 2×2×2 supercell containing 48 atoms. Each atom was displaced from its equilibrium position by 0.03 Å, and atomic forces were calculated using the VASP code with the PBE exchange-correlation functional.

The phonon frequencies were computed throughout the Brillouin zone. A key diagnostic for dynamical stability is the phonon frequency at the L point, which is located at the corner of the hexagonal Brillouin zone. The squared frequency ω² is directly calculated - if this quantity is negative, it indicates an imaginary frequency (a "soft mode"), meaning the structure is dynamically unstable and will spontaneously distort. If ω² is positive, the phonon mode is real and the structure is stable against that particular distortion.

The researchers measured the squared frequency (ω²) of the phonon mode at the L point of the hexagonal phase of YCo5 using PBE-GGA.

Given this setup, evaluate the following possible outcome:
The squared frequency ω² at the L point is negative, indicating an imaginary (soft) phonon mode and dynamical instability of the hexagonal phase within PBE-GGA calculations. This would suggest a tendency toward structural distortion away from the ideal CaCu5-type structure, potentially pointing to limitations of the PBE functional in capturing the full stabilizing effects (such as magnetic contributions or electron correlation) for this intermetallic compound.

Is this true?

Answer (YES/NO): YES